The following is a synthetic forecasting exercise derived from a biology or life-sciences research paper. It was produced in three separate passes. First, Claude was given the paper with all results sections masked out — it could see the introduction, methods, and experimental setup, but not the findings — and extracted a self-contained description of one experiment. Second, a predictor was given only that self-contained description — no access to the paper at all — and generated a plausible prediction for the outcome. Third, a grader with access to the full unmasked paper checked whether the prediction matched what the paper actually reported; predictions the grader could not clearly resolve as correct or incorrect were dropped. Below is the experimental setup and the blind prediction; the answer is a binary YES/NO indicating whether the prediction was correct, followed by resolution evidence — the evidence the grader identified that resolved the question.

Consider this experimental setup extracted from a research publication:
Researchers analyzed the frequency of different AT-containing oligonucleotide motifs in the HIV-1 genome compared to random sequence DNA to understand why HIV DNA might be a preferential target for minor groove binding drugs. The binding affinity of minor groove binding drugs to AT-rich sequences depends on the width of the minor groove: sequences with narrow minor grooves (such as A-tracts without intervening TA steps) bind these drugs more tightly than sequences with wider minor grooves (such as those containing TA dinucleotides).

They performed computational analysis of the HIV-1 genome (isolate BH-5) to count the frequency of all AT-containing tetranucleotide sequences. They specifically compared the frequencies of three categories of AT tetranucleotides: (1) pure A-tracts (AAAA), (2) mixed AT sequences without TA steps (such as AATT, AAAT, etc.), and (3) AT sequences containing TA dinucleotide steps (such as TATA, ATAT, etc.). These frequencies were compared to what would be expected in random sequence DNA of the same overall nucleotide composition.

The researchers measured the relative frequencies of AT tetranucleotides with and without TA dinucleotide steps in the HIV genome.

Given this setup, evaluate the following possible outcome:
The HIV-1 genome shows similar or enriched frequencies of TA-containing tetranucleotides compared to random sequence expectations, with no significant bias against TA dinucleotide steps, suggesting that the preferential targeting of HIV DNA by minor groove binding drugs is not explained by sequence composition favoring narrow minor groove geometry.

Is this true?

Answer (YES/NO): NO